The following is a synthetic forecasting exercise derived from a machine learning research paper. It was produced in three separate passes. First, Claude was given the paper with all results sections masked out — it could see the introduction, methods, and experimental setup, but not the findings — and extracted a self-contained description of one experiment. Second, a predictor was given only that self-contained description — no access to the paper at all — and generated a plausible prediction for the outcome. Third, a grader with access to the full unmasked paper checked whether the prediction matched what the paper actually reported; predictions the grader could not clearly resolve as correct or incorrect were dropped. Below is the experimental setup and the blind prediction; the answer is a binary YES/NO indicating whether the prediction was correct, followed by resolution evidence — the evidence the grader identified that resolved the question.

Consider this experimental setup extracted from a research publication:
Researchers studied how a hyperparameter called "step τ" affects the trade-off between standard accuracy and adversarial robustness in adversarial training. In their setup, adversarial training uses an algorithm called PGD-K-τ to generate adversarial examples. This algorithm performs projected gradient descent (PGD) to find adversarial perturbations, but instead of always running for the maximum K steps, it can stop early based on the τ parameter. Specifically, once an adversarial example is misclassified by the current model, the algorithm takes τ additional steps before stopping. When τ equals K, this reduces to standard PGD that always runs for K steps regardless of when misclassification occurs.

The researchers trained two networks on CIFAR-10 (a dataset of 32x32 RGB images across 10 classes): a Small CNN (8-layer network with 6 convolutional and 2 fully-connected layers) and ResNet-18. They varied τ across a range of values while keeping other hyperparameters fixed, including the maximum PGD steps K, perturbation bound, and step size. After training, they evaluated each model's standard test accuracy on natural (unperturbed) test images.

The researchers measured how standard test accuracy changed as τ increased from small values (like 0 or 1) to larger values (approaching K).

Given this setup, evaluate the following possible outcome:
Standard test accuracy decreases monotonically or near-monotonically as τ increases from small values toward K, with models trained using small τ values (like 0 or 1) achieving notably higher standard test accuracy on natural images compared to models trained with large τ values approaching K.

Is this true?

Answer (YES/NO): YES